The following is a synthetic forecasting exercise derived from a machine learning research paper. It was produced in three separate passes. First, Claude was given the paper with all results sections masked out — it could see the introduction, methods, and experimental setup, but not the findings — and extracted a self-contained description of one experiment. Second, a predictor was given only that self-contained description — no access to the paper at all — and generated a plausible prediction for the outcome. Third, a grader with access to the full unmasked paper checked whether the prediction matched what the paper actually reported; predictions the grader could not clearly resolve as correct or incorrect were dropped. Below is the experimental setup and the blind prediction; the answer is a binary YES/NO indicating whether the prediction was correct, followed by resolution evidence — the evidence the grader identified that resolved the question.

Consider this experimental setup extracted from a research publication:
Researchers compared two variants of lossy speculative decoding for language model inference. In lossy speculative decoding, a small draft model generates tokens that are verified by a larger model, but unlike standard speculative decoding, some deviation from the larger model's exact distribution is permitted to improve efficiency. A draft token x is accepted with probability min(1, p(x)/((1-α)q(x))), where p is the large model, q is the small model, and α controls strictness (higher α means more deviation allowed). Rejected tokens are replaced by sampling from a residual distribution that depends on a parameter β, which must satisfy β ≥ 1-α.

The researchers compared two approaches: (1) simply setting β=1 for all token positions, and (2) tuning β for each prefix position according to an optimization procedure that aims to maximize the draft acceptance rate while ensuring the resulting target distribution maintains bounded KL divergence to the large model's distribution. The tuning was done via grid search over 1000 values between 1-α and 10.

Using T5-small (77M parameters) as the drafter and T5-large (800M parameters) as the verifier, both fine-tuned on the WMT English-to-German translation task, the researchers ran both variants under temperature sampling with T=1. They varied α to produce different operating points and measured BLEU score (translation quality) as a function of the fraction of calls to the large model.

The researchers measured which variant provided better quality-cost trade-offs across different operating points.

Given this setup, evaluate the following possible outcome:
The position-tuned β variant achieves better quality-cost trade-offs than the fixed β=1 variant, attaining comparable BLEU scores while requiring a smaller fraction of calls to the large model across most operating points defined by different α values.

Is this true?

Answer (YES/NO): NO